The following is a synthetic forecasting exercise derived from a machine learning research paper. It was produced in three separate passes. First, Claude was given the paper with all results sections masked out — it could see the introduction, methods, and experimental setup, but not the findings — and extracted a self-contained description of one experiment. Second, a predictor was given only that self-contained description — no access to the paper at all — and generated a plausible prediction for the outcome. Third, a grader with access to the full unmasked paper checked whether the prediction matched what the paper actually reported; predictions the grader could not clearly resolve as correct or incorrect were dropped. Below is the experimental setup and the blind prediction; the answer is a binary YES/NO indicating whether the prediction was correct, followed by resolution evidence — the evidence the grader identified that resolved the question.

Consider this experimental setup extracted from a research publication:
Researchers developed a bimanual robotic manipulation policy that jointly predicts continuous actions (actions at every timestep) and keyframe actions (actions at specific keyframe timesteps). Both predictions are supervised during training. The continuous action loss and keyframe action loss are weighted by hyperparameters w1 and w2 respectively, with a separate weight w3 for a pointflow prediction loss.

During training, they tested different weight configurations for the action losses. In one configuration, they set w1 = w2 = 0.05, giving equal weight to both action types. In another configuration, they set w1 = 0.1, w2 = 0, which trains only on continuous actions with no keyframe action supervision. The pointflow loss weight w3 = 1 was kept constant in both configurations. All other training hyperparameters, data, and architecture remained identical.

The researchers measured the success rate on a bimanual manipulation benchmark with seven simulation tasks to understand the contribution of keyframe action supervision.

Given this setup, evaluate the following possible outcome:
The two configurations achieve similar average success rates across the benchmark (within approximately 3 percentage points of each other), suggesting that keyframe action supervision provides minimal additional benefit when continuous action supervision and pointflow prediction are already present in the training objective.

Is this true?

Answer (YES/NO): NO